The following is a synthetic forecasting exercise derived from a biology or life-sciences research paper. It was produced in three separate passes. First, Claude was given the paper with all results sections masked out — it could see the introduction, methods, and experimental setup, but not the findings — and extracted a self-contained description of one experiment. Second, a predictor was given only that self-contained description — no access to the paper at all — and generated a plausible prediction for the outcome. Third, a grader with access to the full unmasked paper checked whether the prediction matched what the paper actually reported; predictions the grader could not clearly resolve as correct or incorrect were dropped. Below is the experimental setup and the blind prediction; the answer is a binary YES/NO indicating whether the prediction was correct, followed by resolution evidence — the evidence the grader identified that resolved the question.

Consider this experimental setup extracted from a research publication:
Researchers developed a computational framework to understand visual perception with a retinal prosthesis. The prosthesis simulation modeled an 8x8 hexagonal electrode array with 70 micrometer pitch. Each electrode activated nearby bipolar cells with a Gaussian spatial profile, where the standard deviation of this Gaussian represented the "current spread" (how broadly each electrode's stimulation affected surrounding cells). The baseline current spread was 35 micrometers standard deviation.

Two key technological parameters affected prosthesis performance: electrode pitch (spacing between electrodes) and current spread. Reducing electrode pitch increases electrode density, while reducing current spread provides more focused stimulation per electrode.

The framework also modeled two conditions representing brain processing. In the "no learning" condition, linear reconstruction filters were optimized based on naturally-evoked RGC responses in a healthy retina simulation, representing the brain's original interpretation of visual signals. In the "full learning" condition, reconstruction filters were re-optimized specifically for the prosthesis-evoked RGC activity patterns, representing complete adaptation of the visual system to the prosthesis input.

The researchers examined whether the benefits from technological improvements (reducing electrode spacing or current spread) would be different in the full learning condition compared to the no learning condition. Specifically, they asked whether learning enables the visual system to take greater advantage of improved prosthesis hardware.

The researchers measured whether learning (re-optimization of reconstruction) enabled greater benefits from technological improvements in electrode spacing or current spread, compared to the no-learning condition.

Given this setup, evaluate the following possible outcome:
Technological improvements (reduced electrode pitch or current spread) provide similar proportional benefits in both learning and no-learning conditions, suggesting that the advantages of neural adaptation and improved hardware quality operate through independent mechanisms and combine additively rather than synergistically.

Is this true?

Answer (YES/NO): NO